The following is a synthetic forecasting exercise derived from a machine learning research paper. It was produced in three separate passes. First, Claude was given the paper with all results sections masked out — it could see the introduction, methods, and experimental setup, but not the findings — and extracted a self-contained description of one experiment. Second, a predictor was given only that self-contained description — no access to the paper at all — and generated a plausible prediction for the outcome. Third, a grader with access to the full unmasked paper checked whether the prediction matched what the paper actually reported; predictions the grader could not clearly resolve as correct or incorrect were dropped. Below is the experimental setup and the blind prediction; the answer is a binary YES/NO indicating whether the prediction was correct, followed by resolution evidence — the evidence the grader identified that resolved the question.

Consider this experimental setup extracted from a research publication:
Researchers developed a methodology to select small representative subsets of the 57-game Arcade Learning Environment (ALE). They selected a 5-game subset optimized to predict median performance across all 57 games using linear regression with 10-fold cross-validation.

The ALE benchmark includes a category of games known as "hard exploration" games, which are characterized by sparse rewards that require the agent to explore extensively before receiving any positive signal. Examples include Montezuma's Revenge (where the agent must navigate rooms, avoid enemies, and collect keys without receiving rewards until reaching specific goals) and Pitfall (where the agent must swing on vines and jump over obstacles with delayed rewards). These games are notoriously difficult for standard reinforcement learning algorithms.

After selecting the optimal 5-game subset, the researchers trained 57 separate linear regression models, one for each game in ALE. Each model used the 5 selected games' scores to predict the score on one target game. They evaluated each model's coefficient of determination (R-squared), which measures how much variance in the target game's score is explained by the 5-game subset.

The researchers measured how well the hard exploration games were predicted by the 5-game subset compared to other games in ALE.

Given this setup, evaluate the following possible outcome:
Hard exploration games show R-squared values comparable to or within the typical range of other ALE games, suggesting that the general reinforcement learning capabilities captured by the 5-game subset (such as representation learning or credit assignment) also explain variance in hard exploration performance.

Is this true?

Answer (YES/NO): NO